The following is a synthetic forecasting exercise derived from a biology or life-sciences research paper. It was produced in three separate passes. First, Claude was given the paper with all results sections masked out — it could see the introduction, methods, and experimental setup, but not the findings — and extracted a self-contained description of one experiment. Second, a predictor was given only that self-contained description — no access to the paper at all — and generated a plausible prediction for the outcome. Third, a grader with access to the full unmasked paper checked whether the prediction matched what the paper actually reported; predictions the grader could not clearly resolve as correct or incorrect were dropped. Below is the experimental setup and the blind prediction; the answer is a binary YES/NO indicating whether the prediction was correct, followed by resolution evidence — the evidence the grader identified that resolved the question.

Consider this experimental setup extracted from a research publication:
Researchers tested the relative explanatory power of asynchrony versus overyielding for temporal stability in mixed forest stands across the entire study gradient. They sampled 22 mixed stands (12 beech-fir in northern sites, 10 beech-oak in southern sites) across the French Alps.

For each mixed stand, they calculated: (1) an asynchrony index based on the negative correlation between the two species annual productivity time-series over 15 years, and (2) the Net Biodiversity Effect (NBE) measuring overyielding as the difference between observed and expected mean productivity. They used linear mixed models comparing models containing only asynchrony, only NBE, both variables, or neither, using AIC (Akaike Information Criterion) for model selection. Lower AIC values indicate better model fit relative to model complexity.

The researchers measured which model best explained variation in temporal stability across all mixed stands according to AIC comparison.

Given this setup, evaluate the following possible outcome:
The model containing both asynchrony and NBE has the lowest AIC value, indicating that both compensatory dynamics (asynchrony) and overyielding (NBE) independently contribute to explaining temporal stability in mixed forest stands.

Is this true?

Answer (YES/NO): YES